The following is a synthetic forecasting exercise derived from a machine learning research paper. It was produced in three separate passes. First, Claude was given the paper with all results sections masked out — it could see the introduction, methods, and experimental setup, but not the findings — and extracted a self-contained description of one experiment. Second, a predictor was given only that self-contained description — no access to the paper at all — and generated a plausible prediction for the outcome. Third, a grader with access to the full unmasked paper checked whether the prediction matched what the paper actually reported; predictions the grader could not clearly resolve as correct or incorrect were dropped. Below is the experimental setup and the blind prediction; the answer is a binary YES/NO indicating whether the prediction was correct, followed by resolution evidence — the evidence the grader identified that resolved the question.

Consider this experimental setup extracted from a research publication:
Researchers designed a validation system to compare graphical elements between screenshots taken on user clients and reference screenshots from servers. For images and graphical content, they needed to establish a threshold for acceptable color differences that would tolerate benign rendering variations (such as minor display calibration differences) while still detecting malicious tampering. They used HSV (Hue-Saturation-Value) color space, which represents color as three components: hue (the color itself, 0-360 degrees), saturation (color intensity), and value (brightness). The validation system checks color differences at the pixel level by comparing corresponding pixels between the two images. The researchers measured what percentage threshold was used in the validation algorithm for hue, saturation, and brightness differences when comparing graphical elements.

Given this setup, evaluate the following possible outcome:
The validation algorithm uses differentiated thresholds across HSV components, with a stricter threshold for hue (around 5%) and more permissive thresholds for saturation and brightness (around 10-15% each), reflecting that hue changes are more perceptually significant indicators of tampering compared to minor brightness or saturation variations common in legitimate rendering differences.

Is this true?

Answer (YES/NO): NO